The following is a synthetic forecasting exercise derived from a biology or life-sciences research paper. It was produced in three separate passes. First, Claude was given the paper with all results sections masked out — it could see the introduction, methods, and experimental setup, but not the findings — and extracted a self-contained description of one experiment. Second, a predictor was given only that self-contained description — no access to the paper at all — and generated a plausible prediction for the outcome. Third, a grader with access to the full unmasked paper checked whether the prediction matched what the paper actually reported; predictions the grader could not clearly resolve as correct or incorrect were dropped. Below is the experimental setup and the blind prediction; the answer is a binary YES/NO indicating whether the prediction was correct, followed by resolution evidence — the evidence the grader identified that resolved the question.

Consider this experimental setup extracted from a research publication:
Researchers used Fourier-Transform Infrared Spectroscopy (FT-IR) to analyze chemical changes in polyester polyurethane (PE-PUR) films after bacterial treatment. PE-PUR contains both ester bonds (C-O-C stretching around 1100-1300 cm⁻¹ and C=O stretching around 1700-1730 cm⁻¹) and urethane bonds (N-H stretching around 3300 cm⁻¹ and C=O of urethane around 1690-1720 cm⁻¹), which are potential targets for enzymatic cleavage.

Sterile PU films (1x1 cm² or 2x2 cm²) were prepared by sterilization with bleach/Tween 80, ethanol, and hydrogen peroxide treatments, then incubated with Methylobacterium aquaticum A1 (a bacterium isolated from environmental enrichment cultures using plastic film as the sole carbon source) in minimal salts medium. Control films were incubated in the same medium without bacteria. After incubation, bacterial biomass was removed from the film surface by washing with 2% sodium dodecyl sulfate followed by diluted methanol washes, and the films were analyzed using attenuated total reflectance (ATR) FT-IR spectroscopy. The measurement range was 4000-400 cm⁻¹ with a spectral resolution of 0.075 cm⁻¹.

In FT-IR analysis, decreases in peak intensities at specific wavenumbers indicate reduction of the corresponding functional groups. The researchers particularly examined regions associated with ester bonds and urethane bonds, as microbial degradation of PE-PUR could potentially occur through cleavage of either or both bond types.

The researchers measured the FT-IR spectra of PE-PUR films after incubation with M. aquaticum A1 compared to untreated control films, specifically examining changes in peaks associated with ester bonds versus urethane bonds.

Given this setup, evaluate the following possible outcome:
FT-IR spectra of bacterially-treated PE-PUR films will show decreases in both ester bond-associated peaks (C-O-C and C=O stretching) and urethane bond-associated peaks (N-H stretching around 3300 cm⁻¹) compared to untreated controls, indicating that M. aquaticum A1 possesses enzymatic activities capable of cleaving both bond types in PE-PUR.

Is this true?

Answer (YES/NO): NO